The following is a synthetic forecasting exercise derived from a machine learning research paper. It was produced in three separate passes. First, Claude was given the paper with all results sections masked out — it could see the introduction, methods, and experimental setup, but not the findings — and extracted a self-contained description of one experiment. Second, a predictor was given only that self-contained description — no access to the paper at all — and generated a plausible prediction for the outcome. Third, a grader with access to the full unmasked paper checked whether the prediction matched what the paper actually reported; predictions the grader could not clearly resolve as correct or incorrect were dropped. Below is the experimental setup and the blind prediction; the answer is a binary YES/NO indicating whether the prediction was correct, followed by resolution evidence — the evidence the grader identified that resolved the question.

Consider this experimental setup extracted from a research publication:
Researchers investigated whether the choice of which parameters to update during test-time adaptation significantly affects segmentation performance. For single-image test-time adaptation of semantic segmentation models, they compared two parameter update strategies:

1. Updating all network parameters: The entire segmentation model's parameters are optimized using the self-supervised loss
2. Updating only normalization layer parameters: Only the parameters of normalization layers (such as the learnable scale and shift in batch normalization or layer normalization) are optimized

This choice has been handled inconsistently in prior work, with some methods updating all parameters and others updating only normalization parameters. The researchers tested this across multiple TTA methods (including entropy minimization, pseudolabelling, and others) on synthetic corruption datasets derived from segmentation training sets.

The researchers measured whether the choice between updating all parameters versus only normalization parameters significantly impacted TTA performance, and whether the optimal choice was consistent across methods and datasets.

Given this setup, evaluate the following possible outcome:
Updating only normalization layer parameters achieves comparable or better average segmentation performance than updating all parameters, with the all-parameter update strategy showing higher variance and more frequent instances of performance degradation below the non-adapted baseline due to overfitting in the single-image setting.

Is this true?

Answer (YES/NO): NO